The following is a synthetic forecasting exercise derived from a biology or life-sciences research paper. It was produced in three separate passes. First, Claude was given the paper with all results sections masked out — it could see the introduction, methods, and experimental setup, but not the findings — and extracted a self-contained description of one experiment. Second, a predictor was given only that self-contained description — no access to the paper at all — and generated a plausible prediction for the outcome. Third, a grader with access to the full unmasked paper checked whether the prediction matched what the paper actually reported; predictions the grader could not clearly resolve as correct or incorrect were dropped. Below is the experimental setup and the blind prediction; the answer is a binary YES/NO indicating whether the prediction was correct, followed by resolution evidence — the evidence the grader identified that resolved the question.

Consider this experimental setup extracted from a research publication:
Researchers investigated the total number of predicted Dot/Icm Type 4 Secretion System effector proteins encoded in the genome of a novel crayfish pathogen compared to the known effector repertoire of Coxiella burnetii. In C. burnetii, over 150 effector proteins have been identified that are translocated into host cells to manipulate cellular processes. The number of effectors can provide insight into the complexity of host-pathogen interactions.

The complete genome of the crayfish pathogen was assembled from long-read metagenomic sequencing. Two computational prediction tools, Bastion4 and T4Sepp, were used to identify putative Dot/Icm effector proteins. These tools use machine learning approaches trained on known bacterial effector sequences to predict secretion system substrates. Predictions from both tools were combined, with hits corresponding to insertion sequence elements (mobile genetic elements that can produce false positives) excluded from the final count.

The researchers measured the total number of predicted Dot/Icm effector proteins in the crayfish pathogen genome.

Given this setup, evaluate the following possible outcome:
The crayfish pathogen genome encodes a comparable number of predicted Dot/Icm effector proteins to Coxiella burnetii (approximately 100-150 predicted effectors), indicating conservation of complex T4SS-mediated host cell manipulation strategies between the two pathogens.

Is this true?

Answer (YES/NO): NO